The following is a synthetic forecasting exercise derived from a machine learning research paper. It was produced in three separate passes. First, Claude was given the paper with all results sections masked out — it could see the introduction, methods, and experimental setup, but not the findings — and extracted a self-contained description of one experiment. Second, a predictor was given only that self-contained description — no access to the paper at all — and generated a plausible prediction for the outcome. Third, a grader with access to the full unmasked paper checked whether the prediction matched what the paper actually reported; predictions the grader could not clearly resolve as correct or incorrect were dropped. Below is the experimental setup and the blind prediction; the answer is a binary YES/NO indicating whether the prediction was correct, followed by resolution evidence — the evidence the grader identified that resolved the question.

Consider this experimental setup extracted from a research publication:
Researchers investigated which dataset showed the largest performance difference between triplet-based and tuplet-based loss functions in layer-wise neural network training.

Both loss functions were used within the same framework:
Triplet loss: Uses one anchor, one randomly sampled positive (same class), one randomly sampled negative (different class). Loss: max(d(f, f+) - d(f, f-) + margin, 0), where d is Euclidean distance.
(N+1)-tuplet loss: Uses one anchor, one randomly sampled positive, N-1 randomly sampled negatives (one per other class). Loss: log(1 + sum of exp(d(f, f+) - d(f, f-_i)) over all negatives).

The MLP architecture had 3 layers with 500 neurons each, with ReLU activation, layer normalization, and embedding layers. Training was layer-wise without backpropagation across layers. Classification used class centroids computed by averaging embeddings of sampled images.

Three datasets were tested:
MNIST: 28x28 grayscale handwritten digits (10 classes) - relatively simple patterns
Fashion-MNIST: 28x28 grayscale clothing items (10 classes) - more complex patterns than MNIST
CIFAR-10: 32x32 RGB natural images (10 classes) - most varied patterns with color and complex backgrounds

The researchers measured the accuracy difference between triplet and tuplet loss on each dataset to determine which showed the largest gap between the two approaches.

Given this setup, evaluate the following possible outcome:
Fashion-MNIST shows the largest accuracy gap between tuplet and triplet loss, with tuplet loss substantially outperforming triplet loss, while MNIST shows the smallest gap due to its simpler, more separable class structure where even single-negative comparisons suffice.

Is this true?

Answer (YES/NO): NO